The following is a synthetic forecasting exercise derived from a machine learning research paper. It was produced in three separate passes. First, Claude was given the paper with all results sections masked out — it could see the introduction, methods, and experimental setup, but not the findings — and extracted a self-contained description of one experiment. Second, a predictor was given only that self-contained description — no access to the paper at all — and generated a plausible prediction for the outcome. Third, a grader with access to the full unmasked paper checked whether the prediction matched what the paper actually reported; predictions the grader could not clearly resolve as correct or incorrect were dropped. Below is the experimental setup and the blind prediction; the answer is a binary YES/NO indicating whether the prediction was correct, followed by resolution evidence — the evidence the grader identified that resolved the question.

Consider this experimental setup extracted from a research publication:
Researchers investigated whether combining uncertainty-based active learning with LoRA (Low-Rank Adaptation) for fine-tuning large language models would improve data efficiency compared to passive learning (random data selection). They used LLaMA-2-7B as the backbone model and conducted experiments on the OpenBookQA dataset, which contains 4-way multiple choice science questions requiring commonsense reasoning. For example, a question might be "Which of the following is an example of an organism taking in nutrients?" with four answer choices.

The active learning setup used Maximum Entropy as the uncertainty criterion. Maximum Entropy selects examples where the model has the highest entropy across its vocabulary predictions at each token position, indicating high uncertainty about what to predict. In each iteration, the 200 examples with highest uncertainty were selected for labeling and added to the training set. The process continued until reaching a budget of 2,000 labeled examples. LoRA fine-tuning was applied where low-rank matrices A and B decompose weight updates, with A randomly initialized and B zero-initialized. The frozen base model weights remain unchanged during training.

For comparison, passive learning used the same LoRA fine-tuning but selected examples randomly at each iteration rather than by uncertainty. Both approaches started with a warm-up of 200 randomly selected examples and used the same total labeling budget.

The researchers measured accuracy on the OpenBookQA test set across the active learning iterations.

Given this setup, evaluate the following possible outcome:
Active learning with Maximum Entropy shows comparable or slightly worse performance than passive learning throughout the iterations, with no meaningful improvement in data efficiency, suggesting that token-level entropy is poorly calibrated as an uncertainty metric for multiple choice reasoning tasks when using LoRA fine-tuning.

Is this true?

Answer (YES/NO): YES